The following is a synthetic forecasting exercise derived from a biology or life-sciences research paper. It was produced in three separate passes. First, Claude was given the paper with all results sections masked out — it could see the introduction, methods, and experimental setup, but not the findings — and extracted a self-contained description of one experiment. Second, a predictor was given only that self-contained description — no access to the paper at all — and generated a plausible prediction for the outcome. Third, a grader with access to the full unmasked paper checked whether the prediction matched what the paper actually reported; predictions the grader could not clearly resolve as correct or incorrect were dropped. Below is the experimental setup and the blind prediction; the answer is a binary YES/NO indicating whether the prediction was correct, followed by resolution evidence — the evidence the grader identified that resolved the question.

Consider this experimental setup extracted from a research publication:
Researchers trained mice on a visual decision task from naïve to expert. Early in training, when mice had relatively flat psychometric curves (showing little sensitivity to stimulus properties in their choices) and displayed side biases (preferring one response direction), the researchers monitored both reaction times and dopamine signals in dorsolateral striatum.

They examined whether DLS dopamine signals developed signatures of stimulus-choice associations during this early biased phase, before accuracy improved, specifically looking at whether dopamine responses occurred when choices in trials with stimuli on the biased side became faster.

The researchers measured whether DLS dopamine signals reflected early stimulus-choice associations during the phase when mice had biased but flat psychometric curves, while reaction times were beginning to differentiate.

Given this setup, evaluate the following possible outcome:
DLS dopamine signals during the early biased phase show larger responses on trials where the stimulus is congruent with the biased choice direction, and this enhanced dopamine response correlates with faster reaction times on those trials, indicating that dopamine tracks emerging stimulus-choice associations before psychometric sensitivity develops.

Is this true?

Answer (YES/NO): YES